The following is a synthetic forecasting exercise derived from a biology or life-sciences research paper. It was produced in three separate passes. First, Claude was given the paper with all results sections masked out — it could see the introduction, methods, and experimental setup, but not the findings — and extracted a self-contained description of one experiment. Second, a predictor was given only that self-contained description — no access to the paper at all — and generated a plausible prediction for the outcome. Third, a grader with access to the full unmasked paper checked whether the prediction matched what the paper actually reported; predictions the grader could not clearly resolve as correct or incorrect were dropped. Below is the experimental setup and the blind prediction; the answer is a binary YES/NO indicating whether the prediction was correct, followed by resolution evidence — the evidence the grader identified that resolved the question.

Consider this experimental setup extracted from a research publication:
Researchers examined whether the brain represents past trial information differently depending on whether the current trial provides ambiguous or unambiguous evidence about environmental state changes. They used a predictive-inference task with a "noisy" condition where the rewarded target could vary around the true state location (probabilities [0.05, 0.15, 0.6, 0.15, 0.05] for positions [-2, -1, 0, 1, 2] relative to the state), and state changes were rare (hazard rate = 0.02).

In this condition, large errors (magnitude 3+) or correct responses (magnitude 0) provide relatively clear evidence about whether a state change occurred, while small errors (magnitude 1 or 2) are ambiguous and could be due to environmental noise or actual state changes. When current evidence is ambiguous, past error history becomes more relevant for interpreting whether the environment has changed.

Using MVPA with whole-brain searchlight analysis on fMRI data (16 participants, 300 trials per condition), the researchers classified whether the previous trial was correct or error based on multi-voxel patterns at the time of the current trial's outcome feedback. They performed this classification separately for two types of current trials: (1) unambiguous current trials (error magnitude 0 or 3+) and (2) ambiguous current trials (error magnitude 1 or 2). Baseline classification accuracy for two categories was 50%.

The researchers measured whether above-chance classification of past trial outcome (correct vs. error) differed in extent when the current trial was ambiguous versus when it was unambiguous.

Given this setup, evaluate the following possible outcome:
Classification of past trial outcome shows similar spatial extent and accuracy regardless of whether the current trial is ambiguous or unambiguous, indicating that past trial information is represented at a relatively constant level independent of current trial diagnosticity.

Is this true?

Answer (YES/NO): NO